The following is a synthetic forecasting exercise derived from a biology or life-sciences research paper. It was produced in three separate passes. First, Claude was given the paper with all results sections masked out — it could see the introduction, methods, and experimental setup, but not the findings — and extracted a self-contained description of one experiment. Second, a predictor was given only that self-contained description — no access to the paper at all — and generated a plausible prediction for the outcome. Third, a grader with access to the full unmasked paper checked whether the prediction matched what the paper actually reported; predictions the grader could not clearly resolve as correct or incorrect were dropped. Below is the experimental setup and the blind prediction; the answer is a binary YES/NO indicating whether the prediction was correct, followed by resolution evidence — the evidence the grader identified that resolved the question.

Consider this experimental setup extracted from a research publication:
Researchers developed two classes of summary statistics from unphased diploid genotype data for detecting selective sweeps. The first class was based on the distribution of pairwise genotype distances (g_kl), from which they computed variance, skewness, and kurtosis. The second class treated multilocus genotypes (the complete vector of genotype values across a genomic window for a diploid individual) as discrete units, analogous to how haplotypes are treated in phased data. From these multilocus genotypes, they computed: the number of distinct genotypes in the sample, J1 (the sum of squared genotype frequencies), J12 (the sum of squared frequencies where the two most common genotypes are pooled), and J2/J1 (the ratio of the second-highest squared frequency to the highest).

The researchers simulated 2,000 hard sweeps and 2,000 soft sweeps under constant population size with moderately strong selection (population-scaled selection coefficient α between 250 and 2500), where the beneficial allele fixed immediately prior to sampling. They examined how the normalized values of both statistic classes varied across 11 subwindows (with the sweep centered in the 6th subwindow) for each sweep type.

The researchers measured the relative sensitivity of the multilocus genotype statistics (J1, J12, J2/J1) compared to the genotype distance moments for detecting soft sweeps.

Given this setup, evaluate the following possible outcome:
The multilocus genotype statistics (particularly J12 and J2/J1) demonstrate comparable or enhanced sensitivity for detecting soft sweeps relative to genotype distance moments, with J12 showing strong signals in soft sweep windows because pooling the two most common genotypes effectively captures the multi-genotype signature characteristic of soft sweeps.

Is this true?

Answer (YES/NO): NO